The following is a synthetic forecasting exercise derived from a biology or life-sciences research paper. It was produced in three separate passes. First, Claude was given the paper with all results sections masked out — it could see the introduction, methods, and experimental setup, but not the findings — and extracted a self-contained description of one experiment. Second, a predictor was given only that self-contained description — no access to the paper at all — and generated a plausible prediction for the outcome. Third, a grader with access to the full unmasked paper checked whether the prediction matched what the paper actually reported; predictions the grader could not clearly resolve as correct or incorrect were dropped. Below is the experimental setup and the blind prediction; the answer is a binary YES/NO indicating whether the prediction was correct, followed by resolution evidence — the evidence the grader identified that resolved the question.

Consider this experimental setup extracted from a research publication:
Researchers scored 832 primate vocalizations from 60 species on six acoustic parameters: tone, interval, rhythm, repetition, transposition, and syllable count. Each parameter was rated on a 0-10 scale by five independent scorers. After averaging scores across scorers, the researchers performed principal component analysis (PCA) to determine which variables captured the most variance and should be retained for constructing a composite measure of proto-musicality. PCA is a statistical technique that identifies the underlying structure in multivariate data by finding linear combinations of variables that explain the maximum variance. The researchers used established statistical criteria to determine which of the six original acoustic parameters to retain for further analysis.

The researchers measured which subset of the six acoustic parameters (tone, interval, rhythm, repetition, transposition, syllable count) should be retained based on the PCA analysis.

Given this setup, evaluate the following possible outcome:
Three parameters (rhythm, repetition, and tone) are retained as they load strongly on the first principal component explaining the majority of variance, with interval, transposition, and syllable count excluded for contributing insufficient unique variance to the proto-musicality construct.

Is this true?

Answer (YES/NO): NO